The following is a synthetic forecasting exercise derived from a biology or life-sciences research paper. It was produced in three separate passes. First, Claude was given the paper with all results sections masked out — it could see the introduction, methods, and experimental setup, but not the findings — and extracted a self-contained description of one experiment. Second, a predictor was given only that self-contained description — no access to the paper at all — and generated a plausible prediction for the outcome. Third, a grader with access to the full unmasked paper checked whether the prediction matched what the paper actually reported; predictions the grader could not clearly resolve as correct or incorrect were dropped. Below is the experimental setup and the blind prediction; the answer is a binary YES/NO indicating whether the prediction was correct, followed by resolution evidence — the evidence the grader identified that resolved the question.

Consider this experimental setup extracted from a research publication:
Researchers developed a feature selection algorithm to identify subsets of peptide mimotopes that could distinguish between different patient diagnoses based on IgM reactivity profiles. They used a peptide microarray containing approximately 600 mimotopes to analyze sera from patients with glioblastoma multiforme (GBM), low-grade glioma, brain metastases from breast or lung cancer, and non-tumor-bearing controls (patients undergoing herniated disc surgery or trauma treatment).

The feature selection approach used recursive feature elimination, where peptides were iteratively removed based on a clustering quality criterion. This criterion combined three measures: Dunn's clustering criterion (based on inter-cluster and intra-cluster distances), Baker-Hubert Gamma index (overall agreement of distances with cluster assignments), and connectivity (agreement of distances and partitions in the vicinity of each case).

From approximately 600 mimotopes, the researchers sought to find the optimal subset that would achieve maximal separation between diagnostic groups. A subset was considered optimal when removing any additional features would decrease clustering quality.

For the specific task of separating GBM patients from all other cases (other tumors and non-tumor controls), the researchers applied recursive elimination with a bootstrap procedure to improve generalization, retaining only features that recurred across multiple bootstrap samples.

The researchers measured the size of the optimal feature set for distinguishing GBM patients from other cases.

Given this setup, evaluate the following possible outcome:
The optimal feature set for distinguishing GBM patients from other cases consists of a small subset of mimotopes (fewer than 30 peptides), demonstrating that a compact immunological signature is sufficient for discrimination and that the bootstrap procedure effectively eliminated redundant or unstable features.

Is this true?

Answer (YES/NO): NO